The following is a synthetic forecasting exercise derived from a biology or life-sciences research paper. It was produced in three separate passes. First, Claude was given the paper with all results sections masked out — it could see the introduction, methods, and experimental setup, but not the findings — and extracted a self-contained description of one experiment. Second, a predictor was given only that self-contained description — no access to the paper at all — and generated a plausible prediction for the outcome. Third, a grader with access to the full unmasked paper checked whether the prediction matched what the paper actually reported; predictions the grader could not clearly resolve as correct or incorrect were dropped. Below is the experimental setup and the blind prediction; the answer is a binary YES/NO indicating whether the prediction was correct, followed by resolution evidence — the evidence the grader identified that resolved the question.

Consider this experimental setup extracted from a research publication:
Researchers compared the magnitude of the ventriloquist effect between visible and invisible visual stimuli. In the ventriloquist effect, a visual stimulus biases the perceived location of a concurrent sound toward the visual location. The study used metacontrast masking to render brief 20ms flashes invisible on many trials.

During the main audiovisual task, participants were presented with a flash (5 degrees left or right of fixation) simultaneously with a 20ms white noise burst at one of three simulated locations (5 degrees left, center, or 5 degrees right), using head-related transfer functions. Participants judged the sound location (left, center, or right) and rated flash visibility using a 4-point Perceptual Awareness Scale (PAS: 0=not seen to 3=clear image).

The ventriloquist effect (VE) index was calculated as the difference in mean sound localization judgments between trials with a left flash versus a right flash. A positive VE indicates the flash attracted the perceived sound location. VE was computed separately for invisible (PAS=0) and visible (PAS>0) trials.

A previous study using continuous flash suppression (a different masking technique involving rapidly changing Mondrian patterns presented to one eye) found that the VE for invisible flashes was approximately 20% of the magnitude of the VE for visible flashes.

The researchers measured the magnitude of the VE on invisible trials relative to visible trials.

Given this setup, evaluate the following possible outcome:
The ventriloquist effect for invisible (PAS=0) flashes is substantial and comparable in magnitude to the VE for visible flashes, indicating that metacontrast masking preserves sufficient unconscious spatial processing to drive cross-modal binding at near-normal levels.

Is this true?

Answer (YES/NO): YES